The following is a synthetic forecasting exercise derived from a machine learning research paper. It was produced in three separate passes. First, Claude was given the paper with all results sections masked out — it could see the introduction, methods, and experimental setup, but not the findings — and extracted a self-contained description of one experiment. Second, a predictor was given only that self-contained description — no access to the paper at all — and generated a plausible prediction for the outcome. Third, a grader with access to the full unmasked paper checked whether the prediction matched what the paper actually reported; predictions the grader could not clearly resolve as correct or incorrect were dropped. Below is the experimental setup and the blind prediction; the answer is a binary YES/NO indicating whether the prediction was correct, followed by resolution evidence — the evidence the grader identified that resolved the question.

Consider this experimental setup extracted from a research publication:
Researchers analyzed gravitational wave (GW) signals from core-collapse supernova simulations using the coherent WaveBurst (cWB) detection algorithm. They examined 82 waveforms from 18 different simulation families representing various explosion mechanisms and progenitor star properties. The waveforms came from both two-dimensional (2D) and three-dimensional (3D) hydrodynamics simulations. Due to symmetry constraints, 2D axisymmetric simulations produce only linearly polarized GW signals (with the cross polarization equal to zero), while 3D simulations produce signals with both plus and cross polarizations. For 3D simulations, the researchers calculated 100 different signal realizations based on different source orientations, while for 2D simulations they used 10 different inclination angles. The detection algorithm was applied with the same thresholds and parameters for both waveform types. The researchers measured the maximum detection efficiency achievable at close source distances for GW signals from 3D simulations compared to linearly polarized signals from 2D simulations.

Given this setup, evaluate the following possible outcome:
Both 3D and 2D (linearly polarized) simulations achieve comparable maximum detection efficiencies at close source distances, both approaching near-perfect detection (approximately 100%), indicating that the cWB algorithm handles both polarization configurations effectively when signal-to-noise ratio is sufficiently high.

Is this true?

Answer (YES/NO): NO